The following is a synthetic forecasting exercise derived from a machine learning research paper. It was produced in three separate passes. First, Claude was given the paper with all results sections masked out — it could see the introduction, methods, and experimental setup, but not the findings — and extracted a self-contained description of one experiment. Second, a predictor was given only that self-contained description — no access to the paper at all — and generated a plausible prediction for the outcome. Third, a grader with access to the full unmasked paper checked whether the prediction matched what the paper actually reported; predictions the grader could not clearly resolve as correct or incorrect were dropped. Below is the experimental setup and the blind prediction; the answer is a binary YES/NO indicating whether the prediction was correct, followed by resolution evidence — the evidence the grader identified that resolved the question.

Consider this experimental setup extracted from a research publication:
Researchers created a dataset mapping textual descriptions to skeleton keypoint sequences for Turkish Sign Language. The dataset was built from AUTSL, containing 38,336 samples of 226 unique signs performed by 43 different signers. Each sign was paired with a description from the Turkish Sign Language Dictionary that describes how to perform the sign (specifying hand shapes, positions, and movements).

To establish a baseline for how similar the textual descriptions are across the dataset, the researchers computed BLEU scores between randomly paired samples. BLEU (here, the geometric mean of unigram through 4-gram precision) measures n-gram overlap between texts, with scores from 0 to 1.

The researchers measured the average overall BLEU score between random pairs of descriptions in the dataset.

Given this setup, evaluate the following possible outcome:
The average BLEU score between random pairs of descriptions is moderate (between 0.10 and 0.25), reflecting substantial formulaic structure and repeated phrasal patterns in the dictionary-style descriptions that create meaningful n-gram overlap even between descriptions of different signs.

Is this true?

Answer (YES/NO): NO